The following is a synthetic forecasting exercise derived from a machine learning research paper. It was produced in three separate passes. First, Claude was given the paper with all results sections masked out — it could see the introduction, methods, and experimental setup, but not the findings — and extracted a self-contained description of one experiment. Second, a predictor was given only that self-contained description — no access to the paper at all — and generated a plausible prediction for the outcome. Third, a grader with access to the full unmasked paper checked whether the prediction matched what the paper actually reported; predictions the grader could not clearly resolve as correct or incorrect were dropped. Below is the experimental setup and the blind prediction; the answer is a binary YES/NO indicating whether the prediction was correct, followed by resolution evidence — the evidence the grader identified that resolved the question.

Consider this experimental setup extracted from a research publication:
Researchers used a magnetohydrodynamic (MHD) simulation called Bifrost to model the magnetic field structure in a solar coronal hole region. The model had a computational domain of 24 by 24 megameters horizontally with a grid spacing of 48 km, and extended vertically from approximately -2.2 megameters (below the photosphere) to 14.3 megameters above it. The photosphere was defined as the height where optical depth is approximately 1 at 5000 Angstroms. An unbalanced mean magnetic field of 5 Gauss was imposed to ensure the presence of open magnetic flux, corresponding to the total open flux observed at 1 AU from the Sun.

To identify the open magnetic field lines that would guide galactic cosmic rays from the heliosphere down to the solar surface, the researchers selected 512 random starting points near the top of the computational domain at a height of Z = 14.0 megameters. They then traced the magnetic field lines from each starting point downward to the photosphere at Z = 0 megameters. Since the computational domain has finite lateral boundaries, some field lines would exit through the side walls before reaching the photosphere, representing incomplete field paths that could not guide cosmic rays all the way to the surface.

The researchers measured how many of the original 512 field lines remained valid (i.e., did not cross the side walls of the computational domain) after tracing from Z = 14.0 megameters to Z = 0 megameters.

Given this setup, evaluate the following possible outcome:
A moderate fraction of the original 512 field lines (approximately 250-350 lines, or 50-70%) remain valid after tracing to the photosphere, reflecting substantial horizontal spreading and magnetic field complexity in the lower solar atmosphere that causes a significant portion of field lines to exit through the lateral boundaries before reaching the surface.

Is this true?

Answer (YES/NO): NO